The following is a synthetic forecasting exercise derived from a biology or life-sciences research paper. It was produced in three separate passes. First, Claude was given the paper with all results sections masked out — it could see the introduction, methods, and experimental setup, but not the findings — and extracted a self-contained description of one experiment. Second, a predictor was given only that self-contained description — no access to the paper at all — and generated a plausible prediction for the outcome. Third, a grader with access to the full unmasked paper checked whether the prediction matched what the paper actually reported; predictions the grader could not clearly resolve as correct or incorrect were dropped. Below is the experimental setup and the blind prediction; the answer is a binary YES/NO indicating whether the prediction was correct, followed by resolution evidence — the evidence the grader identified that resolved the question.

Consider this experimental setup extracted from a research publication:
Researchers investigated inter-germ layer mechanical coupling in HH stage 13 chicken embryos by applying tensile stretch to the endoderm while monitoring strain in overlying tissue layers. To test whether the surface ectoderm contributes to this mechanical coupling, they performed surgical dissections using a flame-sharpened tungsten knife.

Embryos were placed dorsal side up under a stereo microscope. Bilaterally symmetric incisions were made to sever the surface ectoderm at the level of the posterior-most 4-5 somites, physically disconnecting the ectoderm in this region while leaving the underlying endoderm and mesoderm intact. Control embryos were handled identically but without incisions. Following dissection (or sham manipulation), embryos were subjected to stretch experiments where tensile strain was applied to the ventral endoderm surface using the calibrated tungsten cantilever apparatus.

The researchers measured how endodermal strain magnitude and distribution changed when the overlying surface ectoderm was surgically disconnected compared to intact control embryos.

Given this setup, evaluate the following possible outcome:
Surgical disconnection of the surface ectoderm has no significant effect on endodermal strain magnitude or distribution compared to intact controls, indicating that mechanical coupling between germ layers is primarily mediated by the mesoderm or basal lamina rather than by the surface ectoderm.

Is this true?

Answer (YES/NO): YES